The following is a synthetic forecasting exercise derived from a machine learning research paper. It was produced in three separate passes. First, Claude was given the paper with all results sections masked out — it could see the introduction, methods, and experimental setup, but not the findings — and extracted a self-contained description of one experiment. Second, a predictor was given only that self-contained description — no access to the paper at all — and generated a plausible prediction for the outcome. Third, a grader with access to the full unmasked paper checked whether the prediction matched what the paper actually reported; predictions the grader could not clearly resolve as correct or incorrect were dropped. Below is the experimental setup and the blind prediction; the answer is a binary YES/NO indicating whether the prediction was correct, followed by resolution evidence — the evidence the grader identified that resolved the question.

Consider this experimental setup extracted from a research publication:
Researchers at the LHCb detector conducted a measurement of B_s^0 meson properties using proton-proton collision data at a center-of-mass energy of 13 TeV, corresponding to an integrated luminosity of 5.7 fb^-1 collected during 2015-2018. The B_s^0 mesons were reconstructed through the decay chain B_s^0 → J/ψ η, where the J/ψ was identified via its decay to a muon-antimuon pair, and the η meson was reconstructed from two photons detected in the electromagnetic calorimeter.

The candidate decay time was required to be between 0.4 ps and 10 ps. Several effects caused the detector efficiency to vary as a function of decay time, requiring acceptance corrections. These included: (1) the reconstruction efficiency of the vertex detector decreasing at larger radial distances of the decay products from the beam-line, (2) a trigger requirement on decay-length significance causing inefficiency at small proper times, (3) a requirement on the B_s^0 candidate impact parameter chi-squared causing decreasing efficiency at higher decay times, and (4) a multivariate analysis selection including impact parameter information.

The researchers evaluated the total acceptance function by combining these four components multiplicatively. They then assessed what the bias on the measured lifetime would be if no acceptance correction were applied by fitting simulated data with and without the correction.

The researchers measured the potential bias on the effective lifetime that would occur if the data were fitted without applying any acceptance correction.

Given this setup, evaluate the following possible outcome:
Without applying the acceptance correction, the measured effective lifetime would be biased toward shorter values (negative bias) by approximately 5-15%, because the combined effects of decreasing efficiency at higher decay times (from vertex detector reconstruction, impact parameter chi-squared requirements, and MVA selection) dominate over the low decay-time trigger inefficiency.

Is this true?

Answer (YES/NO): NO